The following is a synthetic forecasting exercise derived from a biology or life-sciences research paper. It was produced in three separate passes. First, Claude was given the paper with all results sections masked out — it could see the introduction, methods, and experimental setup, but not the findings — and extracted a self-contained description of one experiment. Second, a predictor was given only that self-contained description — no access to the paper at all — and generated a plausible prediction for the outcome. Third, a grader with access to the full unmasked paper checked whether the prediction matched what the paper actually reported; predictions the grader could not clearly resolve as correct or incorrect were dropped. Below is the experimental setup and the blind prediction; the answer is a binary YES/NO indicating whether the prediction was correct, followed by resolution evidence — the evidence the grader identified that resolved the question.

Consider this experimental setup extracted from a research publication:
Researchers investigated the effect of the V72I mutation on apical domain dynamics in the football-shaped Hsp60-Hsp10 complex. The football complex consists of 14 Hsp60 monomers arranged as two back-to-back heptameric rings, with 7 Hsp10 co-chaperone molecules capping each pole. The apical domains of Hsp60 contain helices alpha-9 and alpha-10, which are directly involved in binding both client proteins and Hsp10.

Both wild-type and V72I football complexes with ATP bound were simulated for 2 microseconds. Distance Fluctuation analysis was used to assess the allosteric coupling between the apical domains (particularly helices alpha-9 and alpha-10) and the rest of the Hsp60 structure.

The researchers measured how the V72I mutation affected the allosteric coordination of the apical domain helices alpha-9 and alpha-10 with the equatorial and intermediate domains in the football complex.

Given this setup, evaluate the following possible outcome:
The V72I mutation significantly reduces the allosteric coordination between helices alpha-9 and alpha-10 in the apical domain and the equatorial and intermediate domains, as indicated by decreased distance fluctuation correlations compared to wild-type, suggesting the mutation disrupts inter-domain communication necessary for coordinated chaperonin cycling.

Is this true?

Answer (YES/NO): NO